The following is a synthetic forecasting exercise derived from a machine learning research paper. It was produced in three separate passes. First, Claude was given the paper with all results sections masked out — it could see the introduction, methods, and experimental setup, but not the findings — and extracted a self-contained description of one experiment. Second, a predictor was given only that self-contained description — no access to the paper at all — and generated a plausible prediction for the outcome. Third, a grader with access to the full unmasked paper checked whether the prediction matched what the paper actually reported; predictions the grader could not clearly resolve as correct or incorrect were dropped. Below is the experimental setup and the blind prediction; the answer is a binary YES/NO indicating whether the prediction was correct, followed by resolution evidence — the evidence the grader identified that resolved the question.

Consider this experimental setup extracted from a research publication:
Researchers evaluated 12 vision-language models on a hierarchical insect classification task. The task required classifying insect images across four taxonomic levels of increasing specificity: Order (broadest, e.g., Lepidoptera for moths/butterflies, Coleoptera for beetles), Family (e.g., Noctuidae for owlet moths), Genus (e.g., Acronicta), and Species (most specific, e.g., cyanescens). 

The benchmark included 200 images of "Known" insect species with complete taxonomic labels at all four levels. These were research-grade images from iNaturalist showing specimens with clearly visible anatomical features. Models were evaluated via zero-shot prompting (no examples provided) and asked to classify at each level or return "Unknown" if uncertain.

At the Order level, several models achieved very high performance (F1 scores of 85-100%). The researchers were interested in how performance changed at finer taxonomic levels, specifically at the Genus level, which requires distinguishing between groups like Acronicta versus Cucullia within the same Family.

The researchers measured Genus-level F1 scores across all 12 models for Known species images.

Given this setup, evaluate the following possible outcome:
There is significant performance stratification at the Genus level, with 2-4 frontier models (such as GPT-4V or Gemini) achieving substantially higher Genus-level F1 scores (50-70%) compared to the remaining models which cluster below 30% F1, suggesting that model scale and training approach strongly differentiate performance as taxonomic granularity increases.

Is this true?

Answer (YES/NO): NO